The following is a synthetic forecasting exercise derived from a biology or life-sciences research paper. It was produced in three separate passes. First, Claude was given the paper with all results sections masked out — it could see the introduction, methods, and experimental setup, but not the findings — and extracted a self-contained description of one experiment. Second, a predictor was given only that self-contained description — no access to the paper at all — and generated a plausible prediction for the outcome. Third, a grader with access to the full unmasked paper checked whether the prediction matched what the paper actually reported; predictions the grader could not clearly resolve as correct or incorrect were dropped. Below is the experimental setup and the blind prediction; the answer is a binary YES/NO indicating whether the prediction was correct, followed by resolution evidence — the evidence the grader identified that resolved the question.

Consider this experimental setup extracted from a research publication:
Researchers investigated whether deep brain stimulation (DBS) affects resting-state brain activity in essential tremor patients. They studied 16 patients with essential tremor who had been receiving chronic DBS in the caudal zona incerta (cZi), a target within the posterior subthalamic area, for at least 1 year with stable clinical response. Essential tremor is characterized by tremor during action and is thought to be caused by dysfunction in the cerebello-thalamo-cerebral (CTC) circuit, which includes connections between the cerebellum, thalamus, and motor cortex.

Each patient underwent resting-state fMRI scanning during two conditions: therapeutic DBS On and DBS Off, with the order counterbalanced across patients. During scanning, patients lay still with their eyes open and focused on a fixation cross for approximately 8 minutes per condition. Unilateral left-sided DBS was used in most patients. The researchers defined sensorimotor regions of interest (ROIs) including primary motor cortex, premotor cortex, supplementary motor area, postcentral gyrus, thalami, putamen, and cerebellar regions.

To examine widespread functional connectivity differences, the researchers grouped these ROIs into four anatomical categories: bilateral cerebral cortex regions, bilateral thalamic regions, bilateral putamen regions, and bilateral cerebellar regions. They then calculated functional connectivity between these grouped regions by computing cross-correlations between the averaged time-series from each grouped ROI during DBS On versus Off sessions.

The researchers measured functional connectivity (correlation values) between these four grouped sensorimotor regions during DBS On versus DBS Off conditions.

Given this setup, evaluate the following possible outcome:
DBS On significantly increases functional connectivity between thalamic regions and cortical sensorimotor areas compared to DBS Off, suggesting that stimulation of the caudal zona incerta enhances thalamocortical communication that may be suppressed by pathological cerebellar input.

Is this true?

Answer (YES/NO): NO